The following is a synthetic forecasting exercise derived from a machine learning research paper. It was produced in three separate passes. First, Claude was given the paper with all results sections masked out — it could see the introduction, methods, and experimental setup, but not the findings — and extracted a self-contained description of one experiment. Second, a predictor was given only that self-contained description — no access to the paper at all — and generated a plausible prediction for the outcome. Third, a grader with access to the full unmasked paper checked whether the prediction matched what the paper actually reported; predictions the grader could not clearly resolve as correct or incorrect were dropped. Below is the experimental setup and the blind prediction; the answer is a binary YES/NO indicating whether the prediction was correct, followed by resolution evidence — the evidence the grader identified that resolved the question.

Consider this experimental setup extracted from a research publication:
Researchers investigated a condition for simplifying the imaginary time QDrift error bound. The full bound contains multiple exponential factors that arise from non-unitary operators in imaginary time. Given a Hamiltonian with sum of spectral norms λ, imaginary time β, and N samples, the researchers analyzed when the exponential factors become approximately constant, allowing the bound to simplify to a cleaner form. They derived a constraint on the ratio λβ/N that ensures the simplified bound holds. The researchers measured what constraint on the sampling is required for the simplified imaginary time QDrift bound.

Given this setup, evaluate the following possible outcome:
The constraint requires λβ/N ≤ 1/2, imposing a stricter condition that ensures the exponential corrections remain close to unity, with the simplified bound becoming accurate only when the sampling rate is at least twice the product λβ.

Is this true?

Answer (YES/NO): NO